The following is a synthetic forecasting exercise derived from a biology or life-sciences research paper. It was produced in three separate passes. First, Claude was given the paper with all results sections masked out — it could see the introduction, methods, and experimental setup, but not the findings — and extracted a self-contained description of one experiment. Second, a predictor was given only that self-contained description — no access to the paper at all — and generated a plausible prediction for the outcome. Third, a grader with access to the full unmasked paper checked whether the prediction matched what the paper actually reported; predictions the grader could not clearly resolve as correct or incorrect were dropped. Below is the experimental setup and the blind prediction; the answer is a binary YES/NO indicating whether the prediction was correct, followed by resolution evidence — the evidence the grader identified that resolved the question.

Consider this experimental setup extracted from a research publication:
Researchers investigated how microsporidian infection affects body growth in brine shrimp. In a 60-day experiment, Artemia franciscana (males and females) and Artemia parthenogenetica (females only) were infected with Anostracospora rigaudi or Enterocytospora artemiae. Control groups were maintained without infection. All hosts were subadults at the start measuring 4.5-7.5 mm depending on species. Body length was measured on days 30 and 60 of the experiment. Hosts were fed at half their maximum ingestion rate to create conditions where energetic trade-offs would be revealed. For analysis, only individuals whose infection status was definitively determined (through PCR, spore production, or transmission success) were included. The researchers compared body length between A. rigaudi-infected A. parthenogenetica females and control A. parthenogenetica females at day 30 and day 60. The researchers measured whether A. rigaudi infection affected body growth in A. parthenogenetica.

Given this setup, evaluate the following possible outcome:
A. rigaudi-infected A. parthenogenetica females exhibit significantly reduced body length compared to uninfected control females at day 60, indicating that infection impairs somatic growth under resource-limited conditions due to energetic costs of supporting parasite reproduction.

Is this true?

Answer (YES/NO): NO